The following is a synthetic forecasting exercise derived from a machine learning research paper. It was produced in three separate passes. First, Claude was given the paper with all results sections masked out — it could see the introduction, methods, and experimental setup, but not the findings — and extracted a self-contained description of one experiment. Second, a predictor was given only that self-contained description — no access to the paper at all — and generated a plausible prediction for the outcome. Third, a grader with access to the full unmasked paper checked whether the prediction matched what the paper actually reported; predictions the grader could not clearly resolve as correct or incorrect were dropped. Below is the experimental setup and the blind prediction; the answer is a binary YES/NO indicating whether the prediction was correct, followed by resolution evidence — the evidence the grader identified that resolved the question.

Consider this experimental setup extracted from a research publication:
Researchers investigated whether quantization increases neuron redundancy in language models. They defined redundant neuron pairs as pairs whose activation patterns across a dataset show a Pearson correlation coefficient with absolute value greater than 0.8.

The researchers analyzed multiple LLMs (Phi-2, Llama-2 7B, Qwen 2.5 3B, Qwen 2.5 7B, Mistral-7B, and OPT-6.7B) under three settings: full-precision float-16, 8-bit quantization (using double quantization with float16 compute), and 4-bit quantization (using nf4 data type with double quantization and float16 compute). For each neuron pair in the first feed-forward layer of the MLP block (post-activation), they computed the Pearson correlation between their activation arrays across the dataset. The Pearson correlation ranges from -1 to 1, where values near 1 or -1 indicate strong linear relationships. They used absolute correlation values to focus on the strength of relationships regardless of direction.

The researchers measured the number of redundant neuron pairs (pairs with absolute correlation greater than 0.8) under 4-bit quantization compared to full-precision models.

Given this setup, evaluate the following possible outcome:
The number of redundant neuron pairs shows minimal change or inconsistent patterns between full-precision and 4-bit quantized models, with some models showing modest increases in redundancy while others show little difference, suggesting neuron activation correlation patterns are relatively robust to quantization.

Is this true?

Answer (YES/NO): NO